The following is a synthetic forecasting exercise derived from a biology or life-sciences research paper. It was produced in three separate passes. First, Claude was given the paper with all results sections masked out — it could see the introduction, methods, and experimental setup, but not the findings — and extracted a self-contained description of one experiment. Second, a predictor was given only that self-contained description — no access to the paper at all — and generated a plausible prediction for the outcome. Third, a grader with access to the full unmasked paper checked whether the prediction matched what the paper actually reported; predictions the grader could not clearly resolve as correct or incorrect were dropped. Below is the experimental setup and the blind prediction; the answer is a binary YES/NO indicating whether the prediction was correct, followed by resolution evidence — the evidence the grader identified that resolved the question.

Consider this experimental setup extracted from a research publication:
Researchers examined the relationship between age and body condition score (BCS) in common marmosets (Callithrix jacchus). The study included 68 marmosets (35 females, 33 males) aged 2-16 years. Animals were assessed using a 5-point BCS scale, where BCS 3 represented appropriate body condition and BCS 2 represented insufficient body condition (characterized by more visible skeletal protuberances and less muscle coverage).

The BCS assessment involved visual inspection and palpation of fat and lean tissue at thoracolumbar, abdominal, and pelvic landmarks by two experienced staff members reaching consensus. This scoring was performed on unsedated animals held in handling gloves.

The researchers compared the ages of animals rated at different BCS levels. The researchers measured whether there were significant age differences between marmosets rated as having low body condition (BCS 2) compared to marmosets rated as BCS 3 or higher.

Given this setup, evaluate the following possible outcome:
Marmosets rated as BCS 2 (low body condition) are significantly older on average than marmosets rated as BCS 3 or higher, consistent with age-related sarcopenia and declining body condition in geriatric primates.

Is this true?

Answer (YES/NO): YES